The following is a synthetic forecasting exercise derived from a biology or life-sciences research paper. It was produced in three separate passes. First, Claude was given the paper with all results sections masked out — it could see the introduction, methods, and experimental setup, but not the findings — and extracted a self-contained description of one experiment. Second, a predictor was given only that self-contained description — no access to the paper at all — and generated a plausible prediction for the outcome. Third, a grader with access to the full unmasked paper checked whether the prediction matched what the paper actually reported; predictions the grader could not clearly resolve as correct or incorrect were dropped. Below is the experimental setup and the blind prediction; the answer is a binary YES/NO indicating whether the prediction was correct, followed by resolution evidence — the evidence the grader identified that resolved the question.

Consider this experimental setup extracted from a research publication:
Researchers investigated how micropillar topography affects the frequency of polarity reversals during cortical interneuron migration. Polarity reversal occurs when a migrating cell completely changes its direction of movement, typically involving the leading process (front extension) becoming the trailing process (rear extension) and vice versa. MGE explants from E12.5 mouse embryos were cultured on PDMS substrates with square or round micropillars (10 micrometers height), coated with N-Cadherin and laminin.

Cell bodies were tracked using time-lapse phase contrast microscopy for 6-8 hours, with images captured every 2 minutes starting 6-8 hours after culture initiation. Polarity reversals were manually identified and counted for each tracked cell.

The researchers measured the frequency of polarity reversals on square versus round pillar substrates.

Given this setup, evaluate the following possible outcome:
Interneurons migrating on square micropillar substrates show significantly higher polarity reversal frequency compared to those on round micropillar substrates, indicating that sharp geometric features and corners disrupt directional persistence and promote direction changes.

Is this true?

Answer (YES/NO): NO